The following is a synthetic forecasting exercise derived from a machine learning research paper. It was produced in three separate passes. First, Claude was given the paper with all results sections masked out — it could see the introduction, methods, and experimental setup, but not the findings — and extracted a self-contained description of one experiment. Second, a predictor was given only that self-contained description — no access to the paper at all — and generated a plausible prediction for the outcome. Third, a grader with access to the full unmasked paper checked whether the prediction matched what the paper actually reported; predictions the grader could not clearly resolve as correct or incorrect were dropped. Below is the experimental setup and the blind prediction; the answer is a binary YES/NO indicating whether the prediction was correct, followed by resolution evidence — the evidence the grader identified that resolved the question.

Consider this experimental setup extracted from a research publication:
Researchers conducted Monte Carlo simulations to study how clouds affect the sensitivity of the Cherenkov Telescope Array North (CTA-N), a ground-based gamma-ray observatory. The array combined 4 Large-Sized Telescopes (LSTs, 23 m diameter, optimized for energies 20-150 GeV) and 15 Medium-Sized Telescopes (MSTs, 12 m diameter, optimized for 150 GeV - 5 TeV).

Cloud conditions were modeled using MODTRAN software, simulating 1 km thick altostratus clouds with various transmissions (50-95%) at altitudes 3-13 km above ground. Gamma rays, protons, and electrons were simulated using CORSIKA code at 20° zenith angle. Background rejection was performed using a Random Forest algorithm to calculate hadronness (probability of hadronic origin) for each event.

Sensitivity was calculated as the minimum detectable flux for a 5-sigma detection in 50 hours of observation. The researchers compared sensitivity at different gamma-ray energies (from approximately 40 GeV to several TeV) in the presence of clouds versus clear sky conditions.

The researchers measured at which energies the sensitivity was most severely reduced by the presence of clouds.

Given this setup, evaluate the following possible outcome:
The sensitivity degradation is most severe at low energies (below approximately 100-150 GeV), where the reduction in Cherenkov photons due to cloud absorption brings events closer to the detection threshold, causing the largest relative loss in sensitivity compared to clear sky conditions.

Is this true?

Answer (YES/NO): YES